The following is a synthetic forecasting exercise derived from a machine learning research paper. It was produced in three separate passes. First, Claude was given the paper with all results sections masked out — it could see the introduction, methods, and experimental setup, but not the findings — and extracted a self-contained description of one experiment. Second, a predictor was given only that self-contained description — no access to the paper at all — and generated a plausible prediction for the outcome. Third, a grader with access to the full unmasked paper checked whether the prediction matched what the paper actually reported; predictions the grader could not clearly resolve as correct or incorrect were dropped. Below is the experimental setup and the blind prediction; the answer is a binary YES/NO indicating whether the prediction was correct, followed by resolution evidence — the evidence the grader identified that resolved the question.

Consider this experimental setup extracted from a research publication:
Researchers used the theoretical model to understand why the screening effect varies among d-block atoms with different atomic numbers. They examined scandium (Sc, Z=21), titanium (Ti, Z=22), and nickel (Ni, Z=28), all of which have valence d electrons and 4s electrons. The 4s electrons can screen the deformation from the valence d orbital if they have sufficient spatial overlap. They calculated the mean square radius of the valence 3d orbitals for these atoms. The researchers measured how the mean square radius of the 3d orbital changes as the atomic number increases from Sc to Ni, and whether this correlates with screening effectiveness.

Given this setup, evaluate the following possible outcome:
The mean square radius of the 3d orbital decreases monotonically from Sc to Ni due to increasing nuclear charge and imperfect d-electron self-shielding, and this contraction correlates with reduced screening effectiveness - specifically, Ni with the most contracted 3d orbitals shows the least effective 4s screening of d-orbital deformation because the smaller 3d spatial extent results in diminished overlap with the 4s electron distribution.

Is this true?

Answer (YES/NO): YES